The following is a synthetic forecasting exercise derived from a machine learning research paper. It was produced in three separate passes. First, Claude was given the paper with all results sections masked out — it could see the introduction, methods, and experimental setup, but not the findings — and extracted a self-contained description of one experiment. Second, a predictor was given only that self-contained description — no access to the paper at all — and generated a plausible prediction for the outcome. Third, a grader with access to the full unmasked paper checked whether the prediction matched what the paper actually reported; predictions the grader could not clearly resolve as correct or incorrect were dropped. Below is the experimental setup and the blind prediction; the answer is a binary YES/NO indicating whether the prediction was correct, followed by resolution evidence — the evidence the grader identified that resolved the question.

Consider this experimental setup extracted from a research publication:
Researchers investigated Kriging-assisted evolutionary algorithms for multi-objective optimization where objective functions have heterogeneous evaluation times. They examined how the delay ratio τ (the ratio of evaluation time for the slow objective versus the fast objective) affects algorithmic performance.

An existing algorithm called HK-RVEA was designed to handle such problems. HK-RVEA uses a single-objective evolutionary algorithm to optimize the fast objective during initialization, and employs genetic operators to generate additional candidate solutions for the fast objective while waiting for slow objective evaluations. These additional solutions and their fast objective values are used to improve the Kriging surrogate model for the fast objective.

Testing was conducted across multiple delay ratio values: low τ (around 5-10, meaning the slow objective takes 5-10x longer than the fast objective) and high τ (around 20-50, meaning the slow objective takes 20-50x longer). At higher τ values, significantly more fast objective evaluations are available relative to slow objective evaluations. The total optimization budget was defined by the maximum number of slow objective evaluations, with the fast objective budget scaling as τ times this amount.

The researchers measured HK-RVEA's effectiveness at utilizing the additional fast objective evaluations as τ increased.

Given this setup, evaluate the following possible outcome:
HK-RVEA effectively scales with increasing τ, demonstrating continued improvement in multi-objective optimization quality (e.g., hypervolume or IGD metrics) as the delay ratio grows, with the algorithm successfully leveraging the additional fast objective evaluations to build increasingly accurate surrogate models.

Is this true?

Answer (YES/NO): NO